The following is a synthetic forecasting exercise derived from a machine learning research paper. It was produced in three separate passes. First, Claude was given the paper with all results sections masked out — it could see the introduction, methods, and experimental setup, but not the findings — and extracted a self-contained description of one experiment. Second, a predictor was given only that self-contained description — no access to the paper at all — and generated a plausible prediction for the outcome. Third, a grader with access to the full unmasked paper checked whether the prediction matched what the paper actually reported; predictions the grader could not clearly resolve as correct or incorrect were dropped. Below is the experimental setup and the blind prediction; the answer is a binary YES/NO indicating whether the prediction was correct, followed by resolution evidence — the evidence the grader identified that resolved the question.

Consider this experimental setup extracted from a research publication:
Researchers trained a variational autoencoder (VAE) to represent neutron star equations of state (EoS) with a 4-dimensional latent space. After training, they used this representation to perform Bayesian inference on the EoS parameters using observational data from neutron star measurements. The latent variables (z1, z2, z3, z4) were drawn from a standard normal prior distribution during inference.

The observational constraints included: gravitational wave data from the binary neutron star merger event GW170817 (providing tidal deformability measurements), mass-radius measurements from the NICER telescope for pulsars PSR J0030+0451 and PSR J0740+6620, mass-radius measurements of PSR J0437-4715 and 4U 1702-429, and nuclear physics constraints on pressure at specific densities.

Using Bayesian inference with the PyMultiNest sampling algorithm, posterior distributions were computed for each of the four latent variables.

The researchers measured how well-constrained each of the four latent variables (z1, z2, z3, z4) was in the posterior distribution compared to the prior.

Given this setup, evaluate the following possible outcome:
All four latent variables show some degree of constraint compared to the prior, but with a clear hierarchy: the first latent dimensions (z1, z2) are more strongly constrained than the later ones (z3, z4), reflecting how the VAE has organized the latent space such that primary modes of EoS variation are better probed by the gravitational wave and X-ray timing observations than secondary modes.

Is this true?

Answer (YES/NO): NO